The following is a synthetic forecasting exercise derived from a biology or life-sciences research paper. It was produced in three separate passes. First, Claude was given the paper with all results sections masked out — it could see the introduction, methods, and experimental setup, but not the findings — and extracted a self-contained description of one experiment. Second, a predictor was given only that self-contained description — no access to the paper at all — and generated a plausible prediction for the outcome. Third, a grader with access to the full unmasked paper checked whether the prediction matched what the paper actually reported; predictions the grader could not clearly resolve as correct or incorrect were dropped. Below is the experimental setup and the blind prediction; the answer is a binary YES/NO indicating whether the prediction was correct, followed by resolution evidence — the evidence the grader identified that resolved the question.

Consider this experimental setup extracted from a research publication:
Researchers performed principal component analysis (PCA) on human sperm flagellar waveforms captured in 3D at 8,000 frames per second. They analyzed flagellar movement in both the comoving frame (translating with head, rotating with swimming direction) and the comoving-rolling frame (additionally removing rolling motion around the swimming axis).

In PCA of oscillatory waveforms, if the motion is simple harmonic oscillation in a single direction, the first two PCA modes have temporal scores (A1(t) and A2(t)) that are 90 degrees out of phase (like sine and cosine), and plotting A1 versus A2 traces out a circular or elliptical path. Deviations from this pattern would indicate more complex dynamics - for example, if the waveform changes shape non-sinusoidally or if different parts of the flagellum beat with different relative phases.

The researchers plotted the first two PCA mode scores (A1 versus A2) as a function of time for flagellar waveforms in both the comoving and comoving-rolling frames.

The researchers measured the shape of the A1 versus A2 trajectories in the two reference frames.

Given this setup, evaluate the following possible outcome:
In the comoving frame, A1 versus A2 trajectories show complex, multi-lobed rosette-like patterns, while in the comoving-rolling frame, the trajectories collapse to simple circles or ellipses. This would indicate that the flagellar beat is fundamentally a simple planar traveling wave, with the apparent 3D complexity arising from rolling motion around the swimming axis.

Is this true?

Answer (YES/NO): NO